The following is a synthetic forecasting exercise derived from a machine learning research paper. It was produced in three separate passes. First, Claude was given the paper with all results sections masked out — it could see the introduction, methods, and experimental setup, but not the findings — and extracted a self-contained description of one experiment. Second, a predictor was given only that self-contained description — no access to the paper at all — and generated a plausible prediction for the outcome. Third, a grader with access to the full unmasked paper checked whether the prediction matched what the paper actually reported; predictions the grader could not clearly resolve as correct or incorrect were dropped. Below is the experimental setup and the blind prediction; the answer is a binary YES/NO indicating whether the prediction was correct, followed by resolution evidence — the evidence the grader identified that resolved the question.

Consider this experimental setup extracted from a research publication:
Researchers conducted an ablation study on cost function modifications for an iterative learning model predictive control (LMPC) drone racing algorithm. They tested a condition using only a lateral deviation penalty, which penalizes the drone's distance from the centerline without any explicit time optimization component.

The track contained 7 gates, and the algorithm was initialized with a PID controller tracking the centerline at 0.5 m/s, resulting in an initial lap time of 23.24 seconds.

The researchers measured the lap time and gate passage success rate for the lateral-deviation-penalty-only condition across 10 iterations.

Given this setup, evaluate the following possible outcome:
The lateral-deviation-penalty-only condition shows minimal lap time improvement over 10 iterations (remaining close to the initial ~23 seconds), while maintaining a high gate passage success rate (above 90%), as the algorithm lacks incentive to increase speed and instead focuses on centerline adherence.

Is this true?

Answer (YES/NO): YES